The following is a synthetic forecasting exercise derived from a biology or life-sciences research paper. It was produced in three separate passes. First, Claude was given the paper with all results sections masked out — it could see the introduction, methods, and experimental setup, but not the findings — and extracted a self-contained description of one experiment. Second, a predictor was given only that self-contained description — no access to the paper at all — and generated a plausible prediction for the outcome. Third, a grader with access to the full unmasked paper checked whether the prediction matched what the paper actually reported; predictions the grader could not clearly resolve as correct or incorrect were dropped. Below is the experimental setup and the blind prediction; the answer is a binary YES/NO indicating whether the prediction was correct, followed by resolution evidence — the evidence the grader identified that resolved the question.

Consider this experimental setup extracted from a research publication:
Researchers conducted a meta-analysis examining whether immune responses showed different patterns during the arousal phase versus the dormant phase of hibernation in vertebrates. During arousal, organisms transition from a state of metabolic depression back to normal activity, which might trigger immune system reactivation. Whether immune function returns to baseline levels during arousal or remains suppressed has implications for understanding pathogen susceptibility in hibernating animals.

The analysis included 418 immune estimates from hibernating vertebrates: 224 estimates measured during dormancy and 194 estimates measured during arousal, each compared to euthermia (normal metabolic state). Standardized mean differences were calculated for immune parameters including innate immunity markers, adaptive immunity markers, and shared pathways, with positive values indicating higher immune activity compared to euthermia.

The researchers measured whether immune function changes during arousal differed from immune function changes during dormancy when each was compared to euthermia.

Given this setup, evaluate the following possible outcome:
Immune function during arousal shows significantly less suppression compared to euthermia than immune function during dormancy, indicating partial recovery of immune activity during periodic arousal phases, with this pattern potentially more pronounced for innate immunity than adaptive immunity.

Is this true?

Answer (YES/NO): NO